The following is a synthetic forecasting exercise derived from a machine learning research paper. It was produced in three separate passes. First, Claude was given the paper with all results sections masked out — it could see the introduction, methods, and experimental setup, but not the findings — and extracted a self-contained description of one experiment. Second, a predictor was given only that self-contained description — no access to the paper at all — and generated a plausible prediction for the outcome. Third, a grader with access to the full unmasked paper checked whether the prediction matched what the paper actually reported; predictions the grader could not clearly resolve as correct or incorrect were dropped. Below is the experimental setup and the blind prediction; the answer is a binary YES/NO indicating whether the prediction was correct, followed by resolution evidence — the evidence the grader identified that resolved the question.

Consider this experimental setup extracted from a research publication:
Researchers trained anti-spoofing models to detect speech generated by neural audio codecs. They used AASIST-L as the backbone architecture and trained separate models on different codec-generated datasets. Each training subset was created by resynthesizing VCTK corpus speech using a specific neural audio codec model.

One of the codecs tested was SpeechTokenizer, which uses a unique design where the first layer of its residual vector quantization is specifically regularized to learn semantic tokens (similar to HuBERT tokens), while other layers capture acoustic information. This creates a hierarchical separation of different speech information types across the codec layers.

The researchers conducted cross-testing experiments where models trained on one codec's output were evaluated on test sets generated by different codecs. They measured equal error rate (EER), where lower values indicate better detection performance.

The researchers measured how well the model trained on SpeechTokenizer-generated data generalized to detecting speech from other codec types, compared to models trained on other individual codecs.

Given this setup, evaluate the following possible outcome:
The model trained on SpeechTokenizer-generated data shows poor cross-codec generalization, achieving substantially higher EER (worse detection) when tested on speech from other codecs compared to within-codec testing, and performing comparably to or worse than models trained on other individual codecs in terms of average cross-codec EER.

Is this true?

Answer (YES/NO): NO